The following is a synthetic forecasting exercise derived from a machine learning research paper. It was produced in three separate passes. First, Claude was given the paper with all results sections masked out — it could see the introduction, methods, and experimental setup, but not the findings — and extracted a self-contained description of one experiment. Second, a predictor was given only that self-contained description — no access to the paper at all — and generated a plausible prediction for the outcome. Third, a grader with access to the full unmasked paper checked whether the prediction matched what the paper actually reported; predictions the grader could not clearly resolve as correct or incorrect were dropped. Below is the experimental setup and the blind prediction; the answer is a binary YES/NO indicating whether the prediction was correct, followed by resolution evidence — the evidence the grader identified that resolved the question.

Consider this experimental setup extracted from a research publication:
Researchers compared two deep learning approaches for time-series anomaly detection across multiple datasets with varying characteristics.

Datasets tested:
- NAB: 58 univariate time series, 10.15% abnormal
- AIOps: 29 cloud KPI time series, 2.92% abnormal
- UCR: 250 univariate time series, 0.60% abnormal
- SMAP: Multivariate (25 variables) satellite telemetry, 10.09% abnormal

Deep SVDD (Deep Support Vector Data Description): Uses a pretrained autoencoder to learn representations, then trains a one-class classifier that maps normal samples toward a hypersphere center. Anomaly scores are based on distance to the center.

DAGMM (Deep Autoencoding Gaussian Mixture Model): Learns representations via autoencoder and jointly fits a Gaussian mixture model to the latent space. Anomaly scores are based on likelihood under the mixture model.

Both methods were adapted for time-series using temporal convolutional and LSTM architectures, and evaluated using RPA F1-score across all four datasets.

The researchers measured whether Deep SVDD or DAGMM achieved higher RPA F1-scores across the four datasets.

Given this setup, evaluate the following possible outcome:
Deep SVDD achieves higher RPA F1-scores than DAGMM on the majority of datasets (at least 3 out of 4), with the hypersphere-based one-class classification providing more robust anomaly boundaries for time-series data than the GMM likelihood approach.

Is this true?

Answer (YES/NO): YES